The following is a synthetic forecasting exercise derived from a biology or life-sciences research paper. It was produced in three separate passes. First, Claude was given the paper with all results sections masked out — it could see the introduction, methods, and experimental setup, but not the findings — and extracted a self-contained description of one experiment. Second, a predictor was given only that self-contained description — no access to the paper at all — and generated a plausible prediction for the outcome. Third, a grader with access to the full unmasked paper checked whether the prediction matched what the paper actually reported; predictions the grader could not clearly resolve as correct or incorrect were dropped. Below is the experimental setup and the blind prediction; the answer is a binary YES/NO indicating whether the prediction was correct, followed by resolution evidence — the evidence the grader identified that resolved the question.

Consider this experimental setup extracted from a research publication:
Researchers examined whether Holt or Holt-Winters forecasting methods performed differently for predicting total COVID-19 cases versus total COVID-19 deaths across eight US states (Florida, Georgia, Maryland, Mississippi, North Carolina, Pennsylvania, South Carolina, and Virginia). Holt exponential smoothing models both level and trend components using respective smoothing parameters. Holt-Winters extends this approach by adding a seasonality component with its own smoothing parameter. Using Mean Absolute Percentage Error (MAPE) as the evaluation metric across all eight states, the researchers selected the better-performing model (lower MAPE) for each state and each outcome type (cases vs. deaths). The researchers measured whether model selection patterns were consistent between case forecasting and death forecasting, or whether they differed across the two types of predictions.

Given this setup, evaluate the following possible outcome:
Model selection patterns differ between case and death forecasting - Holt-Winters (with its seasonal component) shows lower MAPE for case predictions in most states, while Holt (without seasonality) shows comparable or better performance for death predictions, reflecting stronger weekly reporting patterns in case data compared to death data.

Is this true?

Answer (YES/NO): NO